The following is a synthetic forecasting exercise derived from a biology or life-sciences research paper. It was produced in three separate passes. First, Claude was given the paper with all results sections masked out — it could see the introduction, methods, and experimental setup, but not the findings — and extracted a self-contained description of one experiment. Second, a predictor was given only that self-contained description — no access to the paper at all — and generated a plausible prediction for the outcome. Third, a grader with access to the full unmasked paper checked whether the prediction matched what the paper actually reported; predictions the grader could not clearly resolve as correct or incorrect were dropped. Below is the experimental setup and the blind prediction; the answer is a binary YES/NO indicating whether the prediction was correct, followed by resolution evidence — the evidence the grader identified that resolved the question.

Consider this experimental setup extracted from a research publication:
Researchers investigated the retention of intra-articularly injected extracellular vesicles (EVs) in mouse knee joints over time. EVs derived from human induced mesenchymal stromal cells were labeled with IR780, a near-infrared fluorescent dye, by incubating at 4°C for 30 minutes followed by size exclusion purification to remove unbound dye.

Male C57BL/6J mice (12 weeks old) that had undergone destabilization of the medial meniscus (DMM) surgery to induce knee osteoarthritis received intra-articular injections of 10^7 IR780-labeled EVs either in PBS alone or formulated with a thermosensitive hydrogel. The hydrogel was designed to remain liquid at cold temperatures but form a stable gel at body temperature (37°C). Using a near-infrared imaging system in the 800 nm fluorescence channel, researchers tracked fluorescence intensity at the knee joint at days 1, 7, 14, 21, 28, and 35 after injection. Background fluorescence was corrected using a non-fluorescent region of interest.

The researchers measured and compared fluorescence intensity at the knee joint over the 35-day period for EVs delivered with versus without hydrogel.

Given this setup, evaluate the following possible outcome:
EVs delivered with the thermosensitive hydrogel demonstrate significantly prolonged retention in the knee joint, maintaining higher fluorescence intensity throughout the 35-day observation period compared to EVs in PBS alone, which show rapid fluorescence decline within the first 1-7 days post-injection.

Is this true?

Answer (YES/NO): NO